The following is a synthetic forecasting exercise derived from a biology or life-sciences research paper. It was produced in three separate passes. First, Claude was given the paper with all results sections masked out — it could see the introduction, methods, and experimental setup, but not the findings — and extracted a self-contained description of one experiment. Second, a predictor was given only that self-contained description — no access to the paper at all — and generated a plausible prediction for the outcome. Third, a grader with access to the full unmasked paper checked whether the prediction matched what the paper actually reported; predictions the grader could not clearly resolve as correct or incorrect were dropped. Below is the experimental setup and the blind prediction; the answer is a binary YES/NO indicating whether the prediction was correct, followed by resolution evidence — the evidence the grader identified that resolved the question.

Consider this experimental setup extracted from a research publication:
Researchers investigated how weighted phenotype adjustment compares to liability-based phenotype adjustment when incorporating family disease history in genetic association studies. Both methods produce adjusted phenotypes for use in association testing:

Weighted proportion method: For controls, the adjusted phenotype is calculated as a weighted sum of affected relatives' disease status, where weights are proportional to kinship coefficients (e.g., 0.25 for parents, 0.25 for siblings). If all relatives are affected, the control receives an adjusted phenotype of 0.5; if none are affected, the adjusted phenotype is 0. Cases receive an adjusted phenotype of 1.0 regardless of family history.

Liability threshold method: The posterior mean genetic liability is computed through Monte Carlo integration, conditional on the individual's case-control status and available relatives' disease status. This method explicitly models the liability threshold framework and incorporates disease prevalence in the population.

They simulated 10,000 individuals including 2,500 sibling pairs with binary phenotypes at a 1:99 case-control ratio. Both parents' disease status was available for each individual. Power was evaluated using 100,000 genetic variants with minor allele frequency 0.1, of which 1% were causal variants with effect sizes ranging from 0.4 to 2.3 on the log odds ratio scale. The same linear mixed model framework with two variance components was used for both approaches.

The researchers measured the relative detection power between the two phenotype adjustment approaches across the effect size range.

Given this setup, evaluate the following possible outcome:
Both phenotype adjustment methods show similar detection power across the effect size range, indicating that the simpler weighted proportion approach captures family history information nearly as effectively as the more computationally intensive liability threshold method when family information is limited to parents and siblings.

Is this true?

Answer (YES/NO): NO